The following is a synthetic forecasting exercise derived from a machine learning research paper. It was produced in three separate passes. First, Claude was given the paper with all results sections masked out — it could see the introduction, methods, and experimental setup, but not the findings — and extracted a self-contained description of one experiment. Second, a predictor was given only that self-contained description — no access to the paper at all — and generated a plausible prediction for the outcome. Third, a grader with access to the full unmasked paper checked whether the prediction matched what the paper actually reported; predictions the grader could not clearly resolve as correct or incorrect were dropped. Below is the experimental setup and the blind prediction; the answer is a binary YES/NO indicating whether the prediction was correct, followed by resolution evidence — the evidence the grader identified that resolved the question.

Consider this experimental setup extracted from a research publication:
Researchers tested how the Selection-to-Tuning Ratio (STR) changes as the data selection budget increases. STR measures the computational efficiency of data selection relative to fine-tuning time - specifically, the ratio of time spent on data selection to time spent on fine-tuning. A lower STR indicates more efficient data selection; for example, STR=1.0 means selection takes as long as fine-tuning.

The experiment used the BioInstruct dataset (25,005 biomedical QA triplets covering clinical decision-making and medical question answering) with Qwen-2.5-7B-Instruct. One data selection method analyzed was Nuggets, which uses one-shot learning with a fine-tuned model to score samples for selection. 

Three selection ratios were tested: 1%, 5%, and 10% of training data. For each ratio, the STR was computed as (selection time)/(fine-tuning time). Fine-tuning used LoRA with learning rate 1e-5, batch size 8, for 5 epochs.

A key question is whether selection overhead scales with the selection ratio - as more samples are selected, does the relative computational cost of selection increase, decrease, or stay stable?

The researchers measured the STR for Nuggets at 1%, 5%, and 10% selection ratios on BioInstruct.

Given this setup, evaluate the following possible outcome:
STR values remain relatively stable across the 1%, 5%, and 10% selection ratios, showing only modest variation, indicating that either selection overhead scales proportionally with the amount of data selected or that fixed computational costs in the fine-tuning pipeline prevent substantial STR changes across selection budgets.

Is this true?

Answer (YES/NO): YES